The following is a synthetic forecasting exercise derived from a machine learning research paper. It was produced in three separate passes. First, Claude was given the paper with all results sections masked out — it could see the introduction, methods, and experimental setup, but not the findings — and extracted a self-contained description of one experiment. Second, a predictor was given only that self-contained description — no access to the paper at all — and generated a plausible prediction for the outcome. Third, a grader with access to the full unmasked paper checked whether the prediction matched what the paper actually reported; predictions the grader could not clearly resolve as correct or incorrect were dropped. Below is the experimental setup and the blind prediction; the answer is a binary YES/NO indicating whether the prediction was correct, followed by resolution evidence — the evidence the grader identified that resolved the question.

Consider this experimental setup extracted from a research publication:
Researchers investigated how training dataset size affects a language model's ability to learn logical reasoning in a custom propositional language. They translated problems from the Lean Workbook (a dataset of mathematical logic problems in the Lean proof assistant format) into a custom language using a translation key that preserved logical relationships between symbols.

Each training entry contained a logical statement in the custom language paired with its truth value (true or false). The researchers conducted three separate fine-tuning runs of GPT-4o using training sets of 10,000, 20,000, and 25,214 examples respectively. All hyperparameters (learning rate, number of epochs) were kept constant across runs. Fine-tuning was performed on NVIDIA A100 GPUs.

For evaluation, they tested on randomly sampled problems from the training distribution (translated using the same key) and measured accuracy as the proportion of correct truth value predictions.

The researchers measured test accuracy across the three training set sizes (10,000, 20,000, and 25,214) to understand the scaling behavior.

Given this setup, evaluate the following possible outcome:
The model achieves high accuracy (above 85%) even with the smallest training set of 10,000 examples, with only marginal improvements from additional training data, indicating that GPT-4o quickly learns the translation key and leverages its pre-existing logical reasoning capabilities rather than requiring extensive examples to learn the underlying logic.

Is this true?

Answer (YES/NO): NO